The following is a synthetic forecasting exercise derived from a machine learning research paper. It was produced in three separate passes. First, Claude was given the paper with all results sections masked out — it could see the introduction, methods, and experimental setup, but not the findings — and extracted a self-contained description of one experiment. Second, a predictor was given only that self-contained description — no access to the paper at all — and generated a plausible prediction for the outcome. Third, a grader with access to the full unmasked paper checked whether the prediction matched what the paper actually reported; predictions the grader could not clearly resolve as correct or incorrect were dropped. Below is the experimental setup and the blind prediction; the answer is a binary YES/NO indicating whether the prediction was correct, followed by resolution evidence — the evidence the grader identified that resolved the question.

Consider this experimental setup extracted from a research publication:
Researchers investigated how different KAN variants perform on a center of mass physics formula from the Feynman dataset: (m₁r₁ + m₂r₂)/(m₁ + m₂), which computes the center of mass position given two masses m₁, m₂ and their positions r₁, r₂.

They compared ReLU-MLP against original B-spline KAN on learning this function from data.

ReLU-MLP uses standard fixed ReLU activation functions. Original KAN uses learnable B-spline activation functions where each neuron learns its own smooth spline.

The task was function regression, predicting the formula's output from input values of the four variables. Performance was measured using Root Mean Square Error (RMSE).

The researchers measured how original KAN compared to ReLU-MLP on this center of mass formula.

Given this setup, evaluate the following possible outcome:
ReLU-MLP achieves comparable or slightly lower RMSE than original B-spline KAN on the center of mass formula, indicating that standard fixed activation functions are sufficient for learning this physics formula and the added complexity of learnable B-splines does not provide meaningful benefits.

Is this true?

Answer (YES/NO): NO